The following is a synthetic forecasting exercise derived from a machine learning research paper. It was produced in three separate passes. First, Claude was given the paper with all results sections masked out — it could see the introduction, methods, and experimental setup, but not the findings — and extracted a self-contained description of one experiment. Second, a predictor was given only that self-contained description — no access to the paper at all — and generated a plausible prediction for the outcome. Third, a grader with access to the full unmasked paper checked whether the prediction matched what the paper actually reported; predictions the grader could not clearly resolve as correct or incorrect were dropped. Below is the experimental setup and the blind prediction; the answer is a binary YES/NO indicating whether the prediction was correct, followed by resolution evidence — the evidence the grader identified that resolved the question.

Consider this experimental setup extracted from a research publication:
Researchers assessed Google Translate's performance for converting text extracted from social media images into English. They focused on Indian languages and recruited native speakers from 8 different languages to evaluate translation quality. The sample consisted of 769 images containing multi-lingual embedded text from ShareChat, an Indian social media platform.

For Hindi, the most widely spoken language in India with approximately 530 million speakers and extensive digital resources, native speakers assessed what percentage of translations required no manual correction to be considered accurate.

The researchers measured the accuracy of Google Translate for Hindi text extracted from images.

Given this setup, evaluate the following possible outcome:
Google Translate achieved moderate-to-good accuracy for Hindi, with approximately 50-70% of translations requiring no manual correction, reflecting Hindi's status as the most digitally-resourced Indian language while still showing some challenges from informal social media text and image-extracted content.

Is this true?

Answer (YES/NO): NO